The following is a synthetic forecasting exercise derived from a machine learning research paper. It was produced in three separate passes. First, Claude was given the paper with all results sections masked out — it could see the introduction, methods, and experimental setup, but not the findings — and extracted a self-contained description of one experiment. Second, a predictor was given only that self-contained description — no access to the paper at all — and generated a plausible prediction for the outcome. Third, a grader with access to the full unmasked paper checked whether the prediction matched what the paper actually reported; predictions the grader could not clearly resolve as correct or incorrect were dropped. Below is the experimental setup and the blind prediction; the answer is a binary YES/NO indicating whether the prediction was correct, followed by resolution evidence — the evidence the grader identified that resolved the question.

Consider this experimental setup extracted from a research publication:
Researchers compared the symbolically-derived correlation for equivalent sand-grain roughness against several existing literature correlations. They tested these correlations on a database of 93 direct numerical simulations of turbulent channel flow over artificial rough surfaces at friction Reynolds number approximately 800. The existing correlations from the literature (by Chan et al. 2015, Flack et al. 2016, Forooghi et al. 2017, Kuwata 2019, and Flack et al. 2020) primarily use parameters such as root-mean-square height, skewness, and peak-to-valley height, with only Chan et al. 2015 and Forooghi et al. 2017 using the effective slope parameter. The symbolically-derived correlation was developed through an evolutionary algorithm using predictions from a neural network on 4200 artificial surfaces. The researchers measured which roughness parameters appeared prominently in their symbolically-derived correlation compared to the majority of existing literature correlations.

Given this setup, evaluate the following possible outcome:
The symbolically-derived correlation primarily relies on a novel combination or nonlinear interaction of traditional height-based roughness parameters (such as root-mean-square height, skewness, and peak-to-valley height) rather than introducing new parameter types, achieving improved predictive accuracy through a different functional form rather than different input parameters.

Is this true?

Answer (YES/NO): NO